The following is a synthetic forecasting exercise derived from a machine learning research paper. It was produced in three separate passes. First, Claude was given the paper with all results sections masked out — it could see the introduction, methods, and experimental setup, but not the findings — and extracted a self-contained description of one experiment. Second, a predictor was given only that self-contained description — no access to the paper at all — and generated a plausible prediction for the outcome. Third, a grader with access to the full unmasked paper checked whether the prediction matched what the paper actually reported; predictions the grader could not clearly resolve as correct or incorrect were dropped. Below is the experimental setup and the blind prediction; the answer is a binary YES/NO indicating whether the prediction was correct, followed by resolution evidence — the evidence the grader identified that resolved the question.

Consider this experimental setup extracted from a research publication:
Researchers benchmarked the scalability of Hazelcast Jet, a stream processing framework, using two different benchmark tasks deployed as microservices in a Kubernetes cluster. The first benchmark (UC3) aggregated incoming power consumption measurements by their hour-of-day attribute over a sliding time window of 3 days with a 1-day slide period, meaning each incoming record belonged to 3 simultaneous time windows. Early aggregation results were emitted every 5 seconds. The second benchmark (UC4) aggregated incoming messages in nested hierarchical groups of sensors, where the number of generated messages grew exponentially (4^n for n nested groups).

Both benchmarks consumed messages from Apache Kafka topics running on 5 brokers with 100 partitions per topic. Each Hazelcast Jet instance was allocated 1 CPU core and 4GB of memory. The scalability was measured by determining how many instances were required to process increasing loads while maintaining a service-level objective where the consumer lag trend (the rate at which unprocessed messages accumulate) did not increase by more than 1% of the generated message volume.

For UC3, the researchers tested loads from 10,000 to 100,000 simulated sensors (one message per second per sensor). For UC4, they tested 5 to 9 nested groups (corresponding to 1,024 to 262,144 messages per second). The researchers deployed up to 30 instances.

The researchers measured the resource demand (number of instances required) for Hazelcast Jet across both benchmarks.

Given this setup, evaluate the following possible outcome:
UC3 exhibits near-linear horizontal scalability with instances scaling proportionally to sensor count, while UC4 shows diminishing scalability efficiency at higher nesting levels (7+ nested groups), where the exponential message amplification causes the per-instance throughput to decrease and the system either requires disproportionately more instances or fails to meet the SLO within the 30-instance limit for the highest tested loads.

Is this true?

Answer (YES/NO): NO